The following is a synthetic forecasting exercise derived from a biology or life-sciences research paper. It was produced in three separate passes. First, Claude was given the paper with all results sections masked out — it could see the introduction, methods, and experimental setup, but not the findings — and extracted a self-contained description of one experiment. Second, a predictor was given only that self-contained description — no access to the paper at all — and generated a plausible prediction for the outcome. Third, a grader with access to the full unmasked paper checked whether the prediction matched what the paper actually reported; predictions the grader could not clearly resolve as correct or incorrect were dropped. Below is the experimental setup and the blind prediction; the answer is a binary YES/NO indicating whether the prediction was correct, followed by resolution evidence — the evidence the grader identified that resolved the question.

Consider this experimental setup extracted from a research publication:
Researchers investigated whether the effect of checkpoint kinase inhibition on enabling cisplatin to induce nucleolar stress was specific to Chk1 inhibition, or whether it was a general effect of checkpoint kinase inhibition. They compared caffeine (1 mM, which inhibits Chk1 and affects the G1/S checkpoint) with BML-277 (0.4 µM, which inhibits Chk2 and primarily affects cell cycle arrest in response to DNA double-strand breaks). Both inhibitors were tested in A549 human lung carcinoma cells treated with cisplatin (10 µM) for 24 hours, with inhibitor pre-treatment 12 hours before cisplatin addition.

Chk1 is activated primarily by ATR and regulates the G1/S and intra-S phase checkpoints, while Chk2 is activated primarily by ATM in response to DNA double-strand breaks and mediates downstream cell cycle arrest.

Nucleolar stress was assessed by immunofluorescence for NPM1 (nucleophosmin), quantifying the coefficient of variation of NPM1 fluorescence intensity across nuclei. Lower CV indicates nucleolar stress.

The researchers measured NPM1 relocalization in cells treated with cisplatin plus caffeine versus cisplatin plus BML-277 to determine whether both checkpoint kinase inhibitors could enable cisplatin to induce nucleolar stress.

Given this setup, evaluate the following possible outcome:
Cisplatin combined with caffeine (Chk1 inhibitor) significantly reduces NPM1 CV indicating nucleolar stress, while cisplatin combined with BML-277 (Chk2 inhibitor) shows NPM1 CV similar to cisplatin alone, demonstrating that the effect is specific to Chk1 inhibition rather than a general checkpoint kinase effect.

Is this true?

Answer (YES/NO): YES